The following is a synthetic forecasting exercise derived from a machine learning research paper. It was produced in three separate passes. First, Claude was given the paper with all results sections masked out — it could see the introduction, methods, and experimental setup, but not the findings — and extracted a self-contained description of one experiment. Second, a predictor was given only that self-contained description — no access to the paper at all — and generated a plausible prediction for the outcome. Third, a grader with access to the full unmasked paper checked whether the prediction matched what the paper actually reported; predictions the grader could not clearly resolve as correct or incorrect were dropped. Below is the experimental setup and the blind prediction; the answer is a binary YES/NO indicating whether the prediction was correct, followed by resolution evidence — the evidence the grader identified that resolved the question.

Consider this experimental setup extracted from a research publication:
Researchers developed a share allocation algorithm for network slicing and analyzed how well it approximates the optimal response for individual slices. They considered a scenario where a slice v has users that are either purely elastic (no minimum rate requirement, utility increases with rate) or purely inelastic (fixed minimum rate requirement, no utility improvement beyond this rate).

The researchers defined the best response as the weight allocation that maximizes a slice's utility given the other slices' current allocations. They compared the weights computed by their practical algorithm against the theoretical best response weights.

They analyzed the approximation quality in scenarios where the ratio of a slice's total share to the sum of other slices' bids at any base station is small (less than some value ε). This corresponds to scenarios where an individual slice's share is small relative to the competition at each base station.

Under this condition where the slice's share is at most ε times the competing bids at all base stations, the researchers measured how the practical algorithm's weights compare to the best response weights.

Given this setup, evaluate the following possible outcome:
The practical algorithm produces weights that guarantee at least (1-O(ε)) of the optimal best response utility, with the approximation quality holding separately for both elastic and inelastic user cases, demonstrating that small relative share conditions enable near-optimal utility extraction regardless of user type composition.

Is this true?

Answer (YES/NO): NO